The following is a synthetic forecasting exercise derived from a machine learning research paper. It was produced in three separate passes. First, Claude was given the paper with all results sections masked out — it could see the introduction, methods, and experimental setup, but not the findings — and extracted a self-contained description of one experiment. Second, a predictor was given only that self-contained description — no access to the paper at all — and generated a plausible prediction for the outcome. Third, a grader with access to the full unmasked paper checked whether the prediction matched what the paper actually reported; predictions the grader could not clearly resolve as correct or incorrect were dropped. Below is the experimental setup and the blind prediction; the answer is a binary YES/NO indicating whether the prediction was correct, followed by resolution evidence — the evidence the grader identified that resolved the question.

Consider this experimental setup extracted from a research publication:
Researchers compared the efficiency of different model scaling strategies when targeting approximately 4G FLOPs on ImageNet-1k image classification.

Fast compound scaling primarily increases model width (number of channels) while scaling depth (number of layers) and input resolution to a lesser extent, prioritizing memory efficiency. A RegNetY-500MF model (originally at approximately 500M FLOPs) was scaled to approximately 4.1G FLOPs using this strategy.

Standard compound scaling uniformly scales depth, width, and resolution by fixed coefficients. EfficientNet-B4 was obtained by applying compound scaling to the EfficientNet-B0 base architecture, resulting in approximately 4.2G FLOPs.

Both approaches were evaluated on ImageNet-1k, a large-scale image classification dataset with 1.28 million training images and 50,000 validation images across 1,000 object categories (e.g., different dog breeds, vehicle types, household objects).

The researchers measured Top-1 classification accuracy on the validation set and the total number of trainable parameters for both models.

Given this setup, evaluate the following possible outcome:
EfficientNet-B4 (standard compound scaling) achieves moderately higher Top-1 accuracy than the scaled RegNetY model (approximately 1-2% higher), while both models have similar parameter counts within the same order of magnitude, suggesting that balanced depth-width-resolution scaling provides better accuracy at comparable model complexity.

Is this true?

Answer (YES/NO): NO